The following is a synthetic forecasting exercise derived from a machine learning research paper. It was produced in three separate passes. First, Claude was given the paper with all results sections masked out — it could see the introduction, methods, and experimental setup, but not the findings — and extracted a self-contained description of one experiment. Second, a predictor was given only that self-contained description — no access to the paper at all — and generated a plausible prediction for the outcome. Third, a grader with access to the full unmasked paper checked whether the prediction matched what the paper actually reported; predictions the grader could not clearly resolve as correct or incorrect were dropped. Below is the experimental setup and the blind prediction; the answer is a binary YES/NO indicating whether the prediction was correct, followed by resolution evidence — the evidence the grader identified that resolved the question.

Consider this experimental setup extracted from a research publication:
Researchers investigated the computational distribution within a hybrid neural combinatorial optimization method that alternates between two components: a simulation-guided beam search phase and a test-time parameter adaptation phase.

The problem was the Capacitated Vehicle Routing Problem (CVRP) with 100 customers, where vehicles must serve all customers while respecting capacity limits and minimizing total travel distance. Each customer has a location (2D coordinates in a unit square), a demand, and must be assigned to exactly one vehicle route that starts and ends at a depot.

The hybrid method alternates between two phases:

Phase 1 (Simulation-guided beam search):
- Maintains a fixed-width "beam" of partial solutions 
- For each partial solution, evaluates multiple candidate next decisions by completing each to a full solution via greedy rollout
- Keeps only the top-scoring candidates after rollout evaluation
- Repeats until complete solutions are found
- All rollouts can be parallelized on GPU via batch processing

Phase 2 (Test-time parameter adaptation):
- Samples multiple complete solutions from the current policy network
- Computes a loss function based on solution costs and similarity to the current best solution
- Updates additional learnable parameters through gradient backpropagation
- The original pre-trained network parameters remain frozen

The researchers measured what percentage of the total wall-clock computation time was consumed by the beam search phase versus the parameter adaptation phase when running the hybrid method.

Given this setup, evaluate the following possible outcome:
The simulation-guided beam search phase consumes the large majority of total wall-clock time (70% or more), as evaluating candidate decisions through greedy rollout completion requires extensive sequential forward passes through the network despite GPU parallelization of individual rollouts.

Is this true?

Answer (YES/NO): YES